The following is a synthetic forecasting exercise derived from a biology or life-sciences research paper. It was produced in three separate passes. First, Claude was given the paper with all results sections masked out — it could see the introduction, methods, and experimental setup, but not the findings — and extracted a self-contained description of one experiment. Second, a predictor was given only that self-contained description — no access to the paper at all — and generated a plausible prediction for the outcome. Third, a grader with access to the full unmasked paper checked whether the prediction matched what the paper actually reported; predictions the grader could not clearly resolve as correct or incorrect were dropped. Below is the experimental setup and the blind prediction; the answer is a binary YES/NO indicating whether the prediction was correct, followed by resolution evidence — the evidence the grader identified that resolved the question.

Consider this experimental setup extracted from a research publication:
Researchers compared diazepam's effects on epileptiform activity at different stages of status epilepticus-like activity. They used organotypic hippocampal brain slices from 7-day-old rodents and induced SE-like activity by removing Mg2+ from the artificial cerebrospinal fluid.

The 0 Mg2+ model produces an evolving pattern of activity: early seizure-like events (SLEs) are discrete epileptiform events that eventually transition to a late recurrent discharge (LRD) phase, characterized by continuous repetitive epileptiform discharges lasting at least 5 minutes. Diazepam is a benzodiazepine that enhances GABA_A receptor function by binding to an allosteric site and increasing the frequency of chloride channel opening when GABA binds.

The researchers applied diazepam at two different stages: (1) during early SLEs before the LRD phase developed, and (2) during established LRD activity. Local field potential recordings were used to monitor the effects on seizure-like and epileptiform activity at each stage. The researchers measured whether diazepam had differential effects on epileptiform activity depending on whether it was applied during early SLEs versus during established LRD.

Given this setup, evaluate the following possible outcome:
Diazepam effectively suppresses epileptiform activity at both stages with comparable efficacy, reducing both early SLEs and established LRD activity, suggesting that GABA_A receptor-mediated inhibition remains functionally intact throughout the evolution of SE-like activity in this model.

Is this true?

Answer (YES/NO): NO